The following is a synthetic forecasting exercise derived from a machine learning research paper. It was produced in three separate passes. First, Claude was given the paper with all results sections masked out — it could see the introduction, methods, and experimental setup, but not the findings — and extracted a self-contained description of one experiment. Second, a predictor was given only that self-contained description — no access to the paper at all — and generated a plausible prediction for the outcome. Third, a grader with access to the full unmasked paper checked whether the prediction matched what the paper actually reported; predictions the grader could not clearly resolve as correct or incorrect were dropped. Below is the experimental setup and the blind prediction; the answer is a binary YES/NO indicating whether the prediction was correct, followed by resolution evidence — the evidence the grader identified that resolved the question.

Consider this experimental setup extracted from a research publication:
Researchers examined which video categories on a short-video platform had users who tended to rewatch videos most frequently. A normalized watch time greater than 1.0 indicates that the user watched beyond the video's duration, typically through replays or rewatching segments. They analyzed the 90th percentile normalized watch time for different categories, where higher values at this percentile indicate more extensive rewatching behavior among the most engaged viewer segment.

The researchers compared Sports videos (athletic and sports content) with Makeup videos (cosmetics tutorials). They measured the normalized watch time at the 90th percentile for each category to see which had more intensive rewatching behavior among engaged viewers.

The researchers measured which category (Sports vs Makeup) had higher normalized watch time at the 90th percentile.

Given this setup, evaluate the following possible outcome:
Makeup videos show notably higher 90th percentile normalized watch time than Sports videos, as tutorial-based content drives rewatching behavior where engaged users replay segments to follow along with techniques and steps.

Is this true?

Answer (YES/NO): NO